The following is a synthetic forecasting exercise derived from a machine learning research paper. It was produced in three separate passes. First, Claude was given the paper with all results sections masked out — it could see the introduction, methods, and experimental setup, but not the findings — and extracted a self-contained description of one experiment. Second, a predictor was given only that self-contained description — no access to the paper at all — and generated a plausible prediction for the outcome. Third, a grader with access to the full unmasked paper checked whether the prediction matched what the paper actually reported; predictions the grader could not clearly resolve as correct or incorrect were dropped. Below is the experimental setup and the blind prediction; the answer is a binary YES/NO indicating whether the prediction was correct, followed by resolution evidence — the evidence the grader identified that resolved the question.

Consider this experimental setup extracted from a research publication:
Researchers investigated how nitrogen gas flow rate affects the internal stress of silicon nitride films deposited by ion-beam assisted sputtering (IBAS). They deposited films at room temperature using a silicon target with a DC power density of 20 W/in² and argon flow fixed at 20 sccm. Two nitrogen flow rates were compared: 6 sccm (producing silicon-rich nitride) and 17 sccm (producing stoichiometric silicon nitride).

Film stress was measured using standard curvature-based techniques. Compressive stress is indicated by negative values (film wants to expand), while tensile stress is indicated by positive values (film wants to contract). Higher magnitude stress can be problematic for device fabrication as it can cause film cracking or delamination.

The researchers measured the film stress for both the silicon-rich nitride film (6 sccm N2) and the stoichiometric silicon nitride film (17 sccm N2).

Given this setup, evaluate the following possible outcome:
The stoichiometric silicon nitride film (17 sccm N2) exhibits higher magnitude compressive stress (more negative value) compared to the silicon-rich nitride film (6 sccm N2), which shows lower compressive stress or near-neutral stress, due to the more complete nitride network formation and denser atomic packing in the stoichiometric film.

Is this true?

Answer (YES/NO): YES